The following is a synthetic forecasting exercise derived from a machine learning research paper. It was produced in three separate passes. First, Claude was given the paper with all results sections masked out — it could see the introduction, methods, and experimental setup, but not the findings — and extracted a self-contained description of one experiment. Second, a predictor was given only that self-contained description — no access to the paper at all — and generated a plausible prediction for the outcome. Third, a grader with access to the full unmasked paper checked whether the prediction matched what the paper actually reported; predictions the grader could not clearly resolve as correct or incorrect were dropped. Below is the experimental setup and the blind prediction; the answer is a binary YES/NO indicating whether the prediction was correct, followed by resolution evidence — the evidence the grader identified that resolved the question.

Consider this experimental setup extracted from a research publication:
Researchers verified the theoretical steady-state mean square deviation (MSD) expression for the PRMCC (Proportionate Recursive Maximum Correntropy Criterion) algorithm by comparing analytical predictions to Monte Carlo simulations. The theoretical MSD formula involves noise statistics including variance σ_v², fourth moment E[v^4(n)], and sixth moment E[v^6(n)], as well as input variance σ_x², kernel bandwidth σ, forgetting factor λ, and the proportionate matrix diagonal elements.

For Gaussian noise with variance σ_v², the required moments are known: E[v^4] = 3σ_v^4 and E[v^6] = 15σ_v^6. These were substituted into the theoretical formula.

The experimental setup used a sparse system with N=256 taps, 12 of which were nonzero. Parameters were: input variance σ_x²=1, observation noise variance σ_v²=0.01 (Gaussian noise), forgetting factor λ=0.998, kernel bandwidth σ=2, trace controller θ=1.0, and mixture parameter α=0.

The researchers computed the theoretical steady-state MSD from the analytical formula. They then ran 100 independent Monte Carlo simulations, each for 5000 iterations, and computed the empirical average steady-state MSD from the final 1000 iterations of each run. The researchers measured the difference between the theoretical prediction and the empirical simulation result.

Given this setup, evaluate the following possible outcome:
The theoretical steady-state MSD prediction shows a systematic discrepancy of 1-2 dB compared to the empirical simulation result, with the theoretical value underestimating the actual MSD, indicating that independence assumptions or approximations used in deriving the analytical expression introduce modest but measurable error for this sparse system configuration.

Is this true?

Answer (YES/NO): NO